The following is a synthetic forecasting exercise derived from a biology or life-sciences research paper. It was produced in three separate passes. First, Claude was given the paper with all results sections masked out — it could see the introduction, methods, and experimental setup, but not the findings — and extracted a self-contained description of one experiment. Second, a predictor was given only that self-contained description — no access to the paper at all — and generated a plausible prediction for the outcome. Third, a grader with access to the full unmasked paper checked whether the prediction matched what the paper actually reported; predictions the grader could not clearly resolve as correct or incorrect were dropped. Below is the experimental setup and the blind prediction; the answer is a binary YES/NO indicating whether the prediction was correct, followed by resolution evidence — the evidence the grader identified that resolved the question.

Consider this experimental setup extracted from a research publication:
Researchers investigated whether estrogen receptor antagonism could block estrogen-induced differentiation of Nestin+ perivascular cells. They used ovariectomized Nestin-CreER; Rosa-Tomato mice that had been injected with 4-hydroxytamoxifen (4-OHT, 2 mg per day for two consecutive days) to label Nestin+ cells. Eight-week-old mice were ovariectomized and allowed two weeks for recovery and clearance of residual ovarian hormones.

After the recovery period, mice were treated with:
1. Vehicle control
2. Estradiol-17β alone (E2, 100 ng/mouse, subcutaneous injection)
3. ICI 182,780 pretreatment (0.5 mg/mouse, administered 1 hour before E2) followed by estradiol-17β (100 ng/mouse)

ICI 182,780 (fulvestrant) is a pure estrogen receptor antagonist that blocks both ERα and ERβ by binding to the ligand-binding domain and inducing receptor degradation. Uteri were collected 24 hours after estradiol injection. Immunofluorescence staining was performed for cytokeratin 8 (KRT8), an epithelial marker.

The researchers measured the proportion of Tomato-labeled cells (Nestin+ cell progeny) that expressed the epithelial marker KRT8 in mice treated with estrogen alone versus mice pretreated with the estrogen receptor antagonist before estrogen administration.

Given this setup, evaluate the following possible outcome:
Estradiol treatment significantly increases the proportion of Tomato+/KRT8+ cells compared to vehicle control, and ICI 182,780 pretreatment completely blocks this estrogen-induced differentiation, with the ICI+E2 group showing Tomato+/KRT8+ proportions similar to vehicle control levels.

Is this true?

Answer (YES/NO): YES